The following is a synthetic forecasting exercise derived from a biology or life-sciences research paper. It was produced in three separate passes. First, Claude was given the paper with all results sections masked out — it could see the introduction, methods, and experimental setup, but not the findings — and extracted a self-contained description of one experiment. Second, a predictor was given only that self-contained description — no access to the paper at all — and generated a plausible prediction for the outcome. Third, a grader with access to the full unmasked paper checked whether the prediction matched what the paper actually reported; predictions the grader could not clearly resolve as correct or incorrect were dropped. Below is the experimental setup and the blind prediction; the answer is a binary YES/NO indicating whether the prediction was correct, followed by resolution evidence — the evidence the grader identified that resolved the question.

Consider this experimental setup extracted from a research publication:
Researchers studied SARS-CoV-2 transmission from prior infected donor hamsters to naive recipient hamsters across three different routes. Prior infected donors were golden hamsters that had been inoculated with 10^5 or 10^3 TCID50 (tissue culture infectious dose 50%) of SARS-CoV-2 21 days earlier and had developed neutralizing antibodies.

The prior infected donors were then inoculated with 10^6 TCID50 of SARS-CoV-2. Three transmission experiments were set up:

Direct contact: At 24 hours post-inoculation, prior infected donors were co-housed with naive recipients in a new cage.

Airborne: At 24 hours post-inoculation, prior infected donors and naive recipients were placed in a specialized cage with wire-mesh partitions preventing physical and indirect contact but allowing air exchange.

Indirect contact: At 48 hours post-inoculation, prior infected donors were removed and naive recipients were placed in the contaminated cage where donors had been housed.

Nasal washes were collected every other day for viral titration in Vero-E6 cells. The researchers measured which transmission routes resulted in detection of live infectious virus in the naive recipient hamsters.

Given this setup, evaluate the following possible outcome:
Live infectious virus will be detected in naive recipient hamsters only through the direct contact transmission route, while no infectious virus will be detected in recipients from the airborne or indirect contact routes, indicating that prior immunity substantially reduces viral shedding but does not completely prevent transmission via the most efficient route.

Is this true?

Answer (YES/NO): YES